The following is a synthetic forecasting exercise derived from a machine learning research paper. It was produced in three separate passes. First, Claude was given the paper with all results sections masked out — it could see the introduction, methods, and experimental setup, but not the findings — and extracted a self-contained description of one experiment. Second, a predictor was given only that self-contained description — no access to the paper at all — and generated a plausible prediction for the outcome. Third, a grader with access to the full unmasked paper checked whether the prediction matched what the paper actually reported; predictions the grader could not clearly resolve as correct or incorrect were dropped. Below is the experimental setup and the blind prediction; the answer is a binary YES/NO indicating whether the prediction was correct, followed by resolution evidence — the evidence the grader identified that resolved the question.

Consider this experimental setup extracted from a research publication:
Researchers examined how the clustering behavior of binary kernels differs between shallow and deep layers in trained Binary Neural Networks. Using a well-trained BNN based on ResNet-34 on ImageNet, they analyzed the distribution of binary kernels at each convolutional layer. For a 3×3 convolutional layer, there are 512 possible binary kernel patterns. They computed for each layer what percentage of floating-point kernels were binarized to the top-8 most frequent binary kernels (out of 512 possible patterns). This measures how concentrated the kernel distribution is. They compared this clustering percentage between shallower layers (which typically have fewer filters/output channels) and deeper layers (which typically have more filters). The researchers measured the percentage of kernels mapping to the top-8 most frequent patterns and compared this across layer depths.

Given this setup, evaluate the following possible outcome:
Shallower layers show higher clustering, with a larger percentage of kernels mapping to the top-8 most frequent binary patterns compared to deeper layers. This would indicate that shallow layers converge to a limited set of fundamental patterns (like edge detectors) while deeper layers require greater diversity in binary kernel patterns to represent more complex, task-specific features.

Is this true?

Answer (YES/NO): NO